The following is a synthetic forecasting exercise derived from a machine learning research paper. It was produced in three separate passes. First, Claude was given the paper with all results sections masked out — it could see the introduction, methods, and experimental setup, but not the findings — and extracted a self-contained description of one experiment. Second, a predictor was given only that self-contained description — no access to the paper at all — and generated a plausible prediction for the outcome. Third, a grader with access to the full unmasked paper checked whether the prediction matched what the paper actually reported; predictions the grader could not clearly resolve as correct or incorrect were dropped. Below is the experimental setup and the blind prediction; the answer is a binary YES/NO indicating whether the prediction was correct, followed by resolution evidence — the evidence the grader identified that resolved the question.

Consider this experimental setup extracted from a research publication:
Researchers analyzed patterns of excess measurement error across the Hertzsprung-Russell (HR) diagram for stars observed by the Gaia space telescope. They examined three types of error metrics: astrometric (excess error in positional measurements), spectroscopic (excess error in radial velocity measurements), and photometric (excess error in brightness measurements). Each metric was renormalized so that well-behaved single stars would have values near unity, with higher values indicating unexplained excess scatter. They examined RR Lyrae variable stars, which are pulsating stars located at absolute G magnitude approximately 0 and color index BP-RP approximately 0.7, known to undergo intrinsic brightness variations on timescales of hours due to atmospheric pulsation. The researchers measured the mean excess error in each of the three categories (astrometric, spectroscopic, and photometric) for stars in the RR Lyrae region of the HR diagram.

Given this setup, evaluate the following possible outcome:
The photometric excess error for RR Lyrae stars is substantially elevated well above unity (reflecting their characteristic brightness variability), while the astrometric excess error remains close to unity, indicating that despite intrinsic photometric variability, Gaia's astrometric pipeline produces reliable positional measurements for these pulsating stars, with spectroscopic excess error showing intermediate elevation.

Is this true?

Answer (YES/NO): NO